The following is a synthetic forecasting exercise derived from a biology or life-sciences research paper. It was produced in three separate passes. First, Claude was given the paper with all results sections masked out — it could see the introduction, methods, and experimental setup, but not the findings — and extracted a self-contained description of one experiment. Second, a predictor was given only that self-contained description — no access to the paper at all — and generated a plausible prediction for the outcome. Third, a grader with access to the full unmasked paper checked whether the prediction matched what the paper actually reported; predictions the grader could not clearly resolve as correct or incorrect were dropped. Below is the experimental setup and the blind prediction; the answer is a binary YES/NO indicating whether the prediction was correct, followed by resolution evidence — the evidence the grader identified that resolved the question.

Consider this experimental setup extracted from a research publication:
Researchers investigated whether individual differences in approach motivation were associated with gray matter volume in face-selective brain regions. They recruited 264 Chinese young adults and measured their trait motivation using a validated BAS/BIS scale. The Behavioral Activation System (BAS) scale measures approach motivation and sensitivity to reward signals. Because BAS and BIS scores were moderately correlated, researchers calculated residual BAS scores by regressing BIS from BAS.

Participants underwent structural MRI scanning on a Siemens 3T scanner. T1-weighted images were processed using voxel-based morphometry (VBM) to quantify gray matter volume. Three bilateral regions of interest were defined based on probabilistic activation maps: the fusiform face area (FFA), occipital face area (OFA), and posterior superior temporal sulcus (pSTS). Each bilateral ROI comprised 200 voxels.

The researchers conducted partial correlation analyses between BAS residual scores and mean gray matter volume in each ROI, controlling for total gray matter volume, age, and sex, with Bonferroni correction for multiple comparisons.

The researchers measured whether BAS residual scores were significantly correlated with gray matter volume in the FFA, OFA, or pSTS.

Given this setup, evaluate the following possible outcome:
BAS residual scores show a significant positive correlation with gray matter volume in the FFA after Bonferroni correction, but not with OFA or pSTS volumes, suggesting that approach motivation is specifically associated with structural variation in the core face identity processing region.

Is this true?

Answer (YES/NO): NO